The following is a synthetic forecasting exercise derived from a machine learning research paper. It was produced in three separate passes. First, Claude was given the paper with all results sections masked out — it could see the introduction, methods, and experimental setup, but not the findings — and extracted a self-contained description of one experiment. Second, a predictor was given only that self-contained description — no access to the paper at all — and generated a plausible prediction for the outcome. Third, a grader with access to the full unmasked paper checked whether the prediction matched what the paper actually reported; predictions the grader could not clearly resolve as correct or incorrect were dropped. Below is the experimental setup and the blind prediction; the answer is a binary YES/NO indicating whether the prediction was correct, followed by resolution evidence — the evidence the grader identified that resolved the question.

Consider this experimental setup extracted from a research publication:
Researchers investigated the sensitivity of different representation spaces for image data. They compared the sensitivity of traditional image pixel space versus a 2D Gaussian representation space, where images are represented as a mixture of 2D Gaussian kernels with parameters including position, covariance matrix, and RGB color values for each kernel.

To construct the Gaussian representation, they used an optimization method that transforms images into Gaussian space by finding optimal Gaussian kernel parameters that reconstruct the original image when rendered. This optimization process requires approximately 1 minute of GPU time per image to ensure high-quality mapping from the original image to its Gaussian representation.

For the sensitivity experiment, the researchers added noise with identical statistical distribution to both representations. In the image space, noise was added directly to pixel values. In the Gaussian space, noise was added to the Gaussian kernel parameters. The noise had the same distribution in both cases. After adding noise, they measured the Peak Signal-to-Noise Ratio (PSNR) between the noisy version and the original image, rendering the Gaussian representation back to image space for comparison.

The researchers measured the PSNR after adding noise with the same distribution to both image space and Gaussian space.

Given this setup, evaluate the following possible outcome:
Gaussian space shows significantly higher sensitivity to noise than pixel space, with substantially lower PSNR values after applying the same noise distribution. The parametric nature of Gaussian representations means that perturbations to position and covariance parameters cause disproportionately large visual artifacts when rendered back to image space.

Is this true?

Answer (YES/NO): YES